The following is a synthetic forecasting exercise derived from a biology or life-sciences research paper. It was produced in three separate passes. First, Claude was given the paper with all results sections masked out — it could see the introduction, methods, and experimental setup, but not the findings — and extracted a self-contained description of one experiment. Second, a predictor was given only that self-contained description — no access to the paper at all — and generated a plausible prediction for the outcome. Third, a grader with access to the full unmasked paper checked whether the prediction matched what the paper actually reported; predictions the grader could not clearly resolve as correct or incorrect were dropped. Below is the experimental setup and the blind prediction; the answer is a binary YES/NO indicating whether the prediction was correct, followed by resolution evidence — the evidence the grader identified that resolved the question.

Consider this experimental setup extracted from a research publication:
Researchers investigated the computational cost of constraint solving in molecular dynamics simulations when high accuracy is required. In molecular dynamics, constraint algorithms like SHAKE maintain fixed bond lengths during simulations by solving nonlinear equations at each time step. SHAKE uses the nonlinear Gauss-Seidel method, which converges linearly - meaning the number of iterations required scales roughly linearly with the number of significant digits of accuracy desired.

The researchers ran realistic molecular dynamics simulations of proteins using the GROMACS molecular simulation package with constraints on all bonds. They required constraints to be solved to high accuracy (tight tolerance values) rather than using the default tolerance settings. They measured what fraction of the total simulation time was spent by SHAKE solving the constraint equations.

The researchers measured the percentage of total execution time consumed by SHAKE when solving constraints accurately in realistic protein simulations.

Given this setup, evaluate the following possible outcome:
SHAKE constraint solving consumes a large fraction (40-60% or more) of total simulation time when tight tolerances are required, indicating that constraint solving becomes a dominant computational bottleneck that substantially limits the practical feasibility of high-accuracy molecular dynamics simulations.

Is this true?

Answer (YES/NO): YES